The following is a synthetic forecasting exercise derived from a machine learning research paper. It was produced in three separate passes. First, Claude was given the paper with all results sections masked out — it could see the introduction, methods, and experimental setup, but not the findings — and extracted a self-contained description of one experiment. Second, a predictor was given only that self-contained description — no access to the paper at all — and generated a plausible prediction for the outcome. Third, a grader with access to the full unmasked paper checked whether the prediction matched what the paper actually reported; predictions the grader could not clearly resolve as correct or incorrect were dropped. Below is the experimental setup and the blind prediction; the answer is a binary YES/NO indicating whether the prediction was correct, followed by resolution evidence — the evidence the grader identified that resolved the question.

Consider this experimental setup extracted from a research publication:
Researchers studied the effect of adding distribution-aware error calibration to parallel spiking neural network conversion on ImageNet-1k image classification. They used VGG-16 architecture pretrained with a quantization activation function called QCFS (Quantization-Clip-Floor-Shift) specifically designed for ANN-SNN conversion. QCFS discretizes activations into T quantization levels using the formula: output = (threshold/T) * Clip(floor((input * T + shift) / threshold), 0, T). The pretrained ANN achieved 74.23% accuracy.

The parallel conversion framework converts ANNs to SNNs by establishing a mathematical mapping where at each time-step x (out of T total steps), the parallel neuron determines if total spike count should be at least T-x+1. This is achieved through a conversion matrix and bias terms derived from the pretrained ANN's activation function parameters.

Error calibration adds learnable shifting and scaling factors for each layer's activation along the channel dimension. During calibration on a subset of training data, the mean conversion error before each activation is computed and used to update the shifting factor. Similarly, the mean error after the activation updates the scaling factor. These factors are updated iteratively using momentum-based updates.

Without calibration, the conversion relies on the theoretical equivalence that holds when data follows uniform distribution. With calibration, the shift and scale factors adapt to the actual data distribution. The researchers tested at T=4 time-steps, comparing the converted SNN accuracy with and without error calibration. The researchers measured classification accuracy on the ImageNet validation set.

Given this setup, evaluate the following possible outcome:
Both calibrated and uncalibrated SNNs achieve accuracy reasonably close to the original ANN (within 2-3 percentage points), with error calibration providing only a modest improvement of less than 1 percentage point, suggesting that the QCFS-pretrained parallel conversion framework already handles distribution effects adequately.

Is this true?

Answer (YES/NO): YES